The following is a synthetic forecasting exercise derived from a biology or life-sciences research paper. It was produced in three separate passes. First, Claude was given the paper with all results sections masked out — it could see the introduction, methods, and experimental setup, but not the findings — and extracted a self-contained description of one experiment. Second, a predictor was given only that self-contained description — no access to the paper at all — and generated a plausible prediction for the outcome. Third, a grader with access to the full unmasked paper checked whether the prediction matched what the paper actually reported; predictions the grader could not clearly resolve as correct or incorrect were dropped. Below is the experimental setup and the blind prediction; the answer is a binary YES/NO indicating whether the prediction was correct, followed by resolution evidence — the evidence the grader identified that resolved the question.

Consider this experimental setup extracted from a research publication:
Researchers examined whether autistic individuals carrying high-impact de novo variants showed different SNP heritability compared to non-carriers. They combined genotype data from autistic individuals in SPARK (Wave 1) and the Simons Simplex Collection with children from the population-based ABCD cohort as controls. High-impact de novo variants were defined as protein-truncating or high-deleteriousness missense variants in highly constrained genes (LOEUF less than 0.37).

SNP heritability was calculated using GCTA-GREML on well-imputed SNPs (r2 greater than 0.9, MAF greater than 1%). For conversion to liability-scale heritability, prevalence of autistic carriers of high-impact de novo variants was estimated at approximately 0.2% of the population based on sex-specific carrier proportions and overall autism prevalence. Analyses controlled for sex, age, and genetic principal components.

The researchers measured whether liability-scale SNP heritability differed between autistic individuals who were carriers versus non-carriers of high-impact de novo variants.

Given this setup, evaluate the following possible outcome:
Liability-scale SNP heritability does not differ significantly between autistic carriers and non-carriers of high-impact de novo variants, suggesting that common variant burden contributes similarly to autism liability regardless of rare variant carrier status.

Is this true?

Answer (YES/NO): YES